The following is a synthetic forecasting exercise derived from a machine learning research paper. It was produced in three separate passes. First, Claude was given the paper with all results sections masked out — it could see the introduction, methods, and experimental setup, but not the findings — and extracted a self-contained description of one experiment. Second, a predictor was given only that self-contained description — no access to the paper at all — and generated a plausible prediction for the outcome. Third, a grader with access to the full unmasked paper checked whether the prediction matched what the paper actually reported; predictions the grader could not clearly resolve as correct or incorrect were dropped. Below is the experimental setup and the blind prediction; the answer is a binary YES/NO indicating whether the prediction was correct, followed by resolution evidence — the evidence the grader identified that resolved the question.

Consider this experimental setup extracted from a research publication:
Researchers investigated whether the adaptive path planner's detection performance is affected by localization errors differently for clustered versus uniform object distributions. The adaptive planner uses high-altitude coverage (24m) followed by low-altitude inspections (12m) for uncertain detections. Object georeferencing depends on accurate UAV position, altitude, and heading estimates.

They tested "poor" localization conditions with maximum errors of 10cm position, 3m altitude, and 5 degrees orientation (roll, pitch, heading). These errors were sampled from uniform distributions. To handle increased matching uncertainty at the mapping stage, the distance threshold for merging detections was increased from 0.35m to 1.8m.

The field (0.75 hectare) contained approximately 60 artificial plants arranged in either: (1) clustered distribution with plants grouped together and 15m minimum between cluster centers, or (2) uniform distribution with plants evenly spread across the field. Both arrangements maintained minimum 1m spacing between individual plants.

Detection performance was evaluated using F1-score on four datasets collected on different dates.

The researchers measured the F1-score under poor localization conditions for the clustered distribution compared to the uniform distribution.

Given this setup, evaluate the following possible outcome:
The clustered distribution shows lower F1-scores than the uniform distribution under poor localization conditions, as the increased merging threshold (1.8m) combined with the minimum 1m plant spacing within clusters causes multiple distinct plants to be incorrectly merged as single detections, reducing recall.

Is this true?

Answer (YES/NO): NO